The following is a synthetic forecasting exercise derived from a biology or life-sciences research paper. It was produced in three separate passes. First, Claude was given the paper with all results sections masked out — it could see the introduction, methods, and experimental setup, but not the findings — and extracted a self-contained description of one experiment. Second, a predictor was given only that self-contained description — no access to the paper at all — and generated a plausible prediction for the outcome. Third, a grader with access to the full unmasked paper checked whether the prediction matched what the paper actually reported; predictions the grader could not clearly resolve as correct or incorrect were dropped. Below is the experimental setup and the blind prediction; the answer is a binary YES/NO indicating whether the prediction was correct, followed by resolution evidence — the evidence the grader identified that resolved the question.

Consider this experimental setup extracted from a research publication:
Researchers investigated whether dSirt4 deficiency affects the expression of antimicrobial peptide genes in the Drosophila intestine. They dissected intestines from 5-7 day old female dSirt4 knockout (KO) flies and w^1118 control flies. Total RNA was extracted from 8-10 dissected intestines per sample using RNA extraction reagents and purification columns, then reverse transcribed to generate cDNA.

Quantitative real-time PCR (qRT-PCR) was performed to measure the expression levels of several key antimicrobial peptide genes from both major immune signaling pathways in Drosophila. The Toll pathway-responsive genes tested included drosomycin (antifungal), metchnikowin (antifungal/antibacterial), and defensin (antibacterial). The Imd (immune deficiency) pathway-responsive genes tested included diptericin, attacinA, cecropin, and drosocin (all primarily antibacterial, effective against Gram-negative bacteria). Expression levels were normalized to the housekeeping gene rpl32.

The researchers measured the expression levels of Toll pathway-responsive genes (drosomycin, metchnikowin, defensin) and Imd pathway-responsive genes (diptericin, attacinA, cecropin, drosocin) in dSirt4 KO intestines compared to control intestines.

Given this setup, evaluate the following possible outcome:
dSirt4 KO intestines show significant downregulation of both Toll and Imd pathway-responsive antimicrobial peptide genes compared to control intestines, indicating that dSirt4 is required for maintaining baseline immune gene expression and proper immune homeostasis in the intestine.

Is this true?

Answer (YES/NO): YES